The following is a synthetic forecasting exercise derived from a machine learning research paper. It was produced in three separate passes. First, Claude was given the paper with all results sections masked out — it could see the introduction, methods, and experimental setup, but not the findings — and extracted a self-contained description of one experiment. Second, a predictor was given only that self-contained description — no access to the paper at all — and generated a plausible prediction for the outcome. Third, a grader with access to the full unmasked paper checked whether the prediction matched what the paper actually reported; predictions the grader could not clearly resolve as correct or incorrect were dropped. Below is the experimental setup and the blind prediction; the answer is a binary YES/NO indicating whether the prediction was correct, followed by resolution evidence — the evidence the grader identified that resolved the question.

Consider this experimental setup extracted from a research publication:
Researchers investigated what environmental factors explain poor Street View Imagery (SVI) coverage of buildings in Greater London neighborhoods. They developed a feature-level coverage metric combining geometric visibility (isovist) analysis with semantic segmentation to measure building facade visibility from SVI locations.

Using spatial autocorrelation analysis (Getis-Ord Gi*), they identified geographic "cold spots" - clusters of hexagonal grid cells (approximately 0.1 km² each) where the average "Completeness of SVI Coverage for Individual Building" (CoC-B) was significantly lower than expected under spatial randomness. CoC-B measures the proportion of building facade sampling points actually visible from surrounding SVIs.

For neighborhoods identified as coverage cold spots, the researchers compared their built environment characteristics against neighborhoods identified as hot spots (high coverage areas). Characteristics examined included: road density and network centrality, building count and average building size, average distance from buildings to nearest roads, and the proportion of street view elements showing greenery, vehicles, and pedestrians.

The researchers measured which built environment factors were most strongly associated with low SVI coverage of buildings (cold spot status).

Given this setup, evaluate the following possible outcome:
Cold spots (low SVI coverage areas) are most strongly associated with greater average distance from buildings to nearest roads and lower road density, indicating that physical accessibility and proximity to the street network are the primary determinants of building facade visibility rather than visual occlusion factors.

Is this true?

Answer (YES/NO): NO